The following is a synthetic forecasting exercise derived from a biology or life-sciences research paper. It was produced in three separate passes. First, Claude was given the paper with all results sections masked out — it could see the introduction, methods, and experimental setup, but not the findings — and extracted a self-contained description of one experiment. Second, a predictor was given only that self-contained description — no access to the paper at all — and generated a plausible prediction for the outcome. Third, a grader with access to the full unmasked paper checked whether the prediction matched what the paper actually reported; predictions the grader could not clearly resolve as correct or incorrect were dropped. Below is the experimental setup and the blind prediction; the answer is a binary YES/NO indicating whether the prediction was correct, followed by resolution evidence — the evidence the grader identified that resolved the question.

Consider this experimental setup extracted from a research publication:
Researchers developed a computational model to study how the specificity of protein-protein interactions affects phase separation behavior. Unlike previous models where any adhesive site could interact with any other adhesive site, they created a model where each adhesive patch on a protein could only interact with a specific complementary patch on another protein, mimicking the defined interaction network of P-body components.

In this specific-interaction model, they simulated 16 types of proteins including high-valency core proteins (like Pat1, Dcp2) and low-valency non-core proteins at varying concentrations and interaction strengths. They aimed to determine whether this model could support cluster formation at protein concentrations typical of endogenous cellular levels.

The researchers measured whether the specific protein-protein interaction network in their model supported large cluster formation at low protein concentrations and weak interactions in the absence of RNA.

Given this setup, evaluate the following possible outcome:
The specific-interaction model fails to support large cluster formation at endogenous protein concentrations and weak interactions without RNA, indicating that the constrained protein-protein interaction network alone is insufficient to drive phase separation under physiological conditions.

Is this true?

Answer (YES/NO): YES